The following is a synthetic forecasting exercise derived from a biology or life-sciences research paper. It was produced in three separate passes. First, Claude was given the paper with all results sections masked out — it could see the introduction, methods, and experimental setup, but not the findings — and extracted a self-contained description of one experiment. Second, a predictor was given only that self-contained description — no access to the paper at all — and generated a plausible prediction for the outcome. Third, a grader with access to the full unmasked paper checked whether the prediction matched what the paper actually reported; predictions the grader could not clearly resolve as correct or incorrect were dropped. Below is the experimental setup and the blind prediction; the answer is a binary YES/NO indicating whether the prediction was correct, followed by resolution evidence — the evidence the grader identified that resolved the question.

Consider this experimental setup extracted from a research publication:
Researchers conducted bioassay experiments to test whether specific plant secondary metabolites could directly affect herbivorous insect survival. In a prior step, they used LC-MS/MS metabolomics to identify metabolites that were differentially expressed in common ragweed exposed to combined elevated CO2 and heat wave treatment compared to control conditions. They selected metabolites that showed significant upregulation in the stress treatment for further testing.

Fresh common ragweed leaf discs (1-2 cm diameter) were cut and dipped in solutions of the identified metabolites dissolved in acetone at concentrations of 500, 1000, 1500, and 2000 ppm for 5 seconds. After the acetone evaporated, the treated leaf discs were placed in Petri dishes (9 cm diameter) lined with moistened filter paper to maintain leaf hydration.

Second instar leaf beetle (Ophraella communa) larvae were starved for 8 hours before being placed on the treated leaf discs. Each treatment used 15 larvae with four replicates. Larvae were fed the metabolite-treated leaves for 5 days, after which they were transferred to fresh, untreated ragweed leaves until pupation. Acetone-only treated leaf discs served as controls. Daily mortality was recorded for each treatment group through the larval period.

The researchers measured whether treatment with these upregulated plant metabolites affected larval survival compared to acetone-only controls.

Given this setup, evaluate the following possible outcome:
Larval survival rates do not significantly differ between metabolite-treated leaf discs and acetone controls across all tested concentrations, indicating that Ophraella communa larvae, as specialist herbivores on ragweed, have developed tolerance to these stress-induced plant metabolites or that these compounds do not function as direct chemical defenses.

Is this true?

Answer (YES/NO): NO